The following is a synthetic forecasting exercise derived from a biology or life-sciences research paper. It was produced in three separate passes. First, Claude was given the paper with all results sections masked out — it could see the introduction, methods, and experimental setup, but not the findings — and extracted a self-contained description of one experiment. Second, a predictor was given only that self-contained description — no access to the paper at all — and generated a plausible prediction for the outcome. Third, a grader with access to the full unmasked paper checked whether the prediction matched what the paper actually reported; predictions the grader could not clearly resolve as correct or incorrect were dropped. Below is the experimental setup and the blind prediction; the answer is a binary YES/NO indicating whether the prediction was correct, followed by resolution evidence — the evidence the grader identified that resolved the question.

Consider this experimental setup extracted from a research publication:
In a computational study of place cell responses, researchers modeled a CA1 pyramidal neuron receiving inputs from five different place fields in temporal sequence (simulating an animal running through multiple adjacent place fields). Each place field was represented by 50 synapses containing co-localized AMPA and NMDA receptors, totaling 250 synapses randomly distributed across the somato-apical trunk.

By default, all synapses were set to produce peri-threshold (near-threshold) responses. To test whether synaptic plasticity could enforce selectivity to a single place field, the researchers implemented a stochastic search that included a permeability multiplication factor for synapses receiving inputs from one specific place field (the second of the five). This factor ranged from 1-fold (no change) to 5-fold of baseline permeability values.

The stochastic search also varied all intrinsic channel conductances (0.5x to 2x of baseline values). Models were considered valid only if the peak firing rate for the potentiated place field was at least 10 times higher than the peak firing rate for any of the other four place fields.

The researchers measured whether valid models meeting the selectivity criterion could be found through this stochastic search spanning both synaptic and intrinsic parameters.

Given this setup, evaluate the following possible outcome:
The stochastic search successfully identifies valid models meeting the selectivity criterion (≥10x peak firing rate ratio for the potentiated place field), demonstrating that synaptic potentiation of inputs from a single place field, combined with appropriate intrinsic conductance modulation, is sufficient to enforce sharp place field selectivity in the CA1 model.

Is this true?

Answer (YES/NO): YES